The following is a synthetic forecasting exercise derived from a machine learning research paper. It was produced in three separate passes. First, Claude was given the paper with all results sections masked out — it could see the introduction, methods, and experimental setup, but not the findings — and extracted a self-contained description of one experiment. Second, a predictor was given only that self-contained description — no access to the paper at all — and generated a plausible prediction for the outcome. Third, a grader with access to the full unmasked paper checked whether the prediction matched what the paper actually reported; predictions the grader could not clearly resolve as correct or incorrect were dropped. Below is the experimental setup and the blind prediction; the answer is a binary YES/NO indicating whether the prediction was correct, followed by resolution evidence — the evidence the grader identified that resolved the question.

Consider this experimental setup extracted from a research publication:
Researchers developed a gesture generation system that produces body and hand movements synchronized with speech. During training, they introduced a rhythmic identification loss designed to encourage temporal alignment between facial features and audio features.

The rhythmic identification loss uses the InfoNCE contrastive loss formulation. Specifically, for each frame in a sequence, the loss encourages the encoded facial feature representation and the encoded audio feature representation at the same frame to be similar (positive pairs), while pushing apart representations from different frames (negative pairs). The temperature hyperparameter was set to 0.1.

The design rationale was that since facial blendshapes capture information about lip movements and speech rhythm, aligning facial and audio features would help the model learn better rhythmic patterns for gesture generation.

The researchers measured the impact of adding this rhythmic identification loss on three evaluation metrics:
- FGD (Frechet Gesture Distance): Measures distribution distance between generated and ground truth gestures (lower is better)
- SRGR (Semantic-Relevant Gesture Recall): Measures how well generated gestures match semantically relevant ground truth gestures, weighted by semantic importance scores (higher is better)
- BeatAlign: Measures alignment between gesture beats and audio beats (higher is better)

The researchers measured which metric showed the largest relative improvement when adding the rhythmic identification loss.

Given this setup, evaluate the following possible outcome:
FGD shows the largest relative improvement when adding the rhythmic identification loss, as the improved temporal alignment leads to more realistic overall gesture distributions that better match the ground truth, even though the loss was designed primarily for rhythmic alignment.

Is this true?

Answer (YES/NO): NO